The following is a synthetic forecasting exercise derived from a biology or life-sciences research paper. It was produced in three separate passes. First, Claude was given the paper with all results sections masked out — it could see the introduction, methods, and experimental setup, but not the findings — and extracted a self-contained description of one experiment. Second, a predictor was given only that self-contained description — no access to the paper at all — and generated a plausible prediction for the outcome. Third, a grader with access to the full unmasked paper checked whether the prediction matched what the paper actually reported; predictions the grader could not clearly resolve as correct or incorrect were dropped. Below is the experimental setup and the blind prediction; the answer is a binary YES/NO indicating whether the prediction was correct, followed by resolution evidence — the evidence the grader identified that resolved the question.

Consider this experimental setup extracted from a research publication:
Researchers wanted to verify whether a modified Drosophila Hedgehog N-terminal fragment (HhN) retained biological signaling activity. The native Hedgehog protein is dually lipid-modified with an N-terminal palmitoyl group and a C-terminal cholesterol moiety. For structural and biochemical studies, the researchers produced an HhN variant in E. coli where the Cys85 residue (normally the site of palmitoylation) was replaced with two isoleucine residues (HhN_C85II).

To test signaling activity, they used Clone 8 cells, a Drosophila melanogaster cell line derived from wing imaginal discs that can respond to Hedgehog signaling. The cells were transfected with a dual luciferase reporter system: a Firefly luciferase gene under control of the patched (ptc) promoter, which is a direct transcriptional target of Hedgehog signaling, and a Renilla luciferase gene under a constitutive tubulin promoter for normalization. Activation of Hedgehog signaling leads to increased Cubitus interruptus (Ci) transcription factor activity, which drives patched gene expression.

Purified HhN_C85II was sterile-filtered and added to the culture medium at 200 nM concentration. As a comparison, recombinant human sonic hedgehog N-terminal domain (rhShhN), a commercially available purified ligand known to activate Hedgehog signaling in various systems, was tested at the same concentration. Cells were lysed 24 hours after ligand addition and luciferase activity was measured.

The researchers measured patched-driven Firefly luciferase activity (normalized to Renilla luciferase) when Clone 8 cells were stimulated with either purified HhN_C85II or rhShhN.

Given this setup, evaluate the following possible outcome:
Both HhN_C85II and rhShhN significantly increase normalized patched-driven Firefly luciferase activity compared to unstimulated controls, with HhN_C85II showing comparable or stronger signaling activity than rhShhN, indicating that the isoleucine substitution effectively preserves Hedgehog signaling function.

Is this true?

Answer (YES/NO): NO